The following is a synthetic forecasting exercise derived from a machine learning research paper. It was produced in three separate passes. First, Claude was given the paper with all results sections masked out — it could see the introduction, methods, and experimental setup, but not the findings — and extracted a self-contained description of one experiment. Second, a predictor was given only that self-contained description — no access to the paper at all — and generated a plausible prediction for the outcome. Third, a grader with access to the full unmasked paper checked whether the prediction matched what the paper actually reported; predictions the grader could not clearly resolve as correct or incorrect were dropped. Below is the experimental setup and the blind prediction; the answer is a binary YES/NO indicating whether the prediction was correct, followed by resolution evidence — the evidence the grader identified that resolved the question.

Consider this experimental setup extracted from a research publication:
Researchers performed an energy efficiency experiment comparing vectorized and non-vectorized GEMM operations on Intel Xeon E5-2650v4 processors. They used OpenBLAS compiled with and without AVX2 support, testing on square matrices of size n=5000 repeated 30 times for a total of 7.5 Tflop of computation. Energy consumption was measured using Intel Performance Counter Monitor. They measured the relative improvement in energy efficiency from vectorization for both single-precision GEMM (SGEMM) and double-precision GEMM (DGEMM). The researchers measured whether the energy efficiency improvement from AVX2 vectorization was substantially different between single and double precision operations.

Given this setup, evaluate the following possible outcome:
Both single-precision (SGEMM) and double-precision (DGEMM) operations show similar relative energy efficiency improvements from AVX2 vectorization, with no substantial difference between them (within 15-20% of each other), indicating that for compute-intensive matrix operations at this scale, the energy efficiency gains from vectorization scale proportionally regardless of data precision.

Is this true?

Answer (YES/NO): YES